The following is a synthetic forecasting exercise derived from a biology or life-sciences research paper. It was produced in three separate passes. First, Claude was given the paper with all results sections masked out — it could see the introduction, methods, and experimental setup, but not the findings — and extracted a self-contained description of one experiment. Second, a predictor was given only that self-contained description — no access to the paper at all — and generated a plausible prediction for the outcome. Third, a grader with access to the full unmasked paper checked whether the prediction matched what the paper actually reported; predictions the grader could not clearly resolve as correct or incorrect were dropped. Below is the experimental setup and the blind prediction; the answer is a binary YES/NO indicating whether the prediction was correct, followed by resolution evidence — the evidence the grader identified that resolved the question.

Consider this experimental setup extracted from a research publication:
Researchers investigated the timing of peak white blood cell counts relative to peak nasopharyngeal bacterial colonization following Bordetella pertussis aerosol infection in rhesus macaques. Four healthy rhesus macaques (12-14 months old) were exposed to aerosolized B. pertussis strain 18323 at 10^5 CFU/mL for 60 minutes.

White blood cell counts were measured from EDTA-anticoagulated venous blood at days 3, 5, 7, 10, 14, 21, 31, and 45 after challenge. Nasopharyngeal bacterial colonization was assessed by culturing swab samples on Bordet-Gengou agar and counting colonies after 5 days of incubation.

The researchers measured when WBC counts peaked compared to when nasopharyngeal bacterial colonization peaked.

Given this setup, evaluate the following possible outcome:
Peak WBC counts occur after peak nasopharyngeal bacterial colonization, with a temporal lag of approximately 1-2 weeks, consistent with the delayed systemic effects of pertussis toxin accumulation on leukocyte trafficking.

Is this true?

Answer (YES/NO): NO